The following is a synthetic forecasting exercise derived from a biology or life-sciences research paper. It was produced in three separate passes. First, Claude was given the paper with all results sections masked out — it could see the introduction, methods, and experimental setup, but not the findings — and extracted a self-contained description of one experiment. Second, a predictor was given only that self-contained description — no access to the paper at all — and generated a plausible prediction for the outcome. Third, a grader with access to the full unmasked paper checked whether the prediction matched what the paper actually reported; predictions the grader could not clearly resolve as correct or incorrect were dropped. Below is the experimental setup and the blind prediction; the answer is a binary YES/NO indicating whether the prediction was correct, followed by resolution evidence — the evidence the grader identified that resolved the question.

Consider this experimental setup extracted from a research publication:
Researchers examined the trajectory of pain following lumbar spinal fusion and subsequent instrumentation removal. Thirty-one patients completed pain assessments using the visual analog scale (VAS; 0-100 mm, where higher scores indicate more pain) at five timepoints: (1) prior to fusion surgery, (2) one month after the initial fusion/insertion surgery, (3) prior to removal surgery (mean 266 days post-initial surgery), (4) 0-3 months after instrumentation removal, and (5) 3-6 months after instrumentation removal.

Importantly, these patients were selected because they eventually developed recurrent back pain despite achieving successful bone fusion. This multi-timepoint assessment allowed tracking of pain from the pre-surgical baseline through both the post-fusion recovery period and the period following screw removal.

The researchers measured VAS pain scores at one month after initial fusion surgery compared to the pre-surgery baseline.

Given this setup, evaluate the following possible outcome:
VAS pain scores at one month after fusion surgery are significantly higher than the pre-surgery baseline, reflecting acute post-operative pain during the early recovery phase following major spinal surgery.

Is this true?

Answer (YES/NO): NO